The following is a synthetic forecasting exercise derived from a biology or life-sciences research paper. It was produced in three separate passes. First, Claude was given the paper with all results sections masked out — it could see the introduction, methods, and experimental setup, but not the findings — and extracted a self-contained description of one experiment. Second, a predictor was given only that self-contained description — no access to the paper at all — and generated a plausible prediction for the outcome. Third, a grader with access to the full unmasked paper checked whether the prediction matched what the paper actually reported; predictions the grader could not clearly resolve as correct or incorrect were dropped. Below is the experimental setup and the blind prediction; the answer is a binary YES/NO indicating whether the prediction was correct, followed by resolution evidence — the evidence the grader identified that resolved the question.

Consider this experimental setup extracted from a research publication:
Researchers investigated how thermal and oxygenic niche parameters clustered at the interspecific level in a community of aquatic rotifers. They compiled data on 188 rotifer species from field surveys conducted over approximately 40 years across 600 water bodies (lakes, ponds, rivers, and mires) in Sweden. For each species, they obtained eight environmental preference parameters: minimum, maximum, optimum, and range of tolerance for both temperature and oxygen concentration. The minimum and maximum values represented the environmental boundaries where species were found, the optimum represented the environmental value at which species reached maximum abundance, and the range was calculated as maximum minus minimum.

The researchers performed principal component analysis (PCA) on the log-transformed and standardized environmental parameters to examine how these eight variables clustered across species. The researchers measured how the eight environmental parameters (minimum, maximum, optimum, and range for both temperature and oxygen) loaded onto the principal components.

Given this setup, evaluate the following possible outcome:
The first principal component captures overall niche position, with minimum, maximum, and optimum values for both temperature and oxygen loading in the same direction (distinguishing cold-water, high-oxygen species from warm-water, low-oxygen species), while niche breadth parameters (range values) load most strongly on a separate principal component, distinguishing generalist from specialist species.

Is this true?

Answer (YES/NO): NO